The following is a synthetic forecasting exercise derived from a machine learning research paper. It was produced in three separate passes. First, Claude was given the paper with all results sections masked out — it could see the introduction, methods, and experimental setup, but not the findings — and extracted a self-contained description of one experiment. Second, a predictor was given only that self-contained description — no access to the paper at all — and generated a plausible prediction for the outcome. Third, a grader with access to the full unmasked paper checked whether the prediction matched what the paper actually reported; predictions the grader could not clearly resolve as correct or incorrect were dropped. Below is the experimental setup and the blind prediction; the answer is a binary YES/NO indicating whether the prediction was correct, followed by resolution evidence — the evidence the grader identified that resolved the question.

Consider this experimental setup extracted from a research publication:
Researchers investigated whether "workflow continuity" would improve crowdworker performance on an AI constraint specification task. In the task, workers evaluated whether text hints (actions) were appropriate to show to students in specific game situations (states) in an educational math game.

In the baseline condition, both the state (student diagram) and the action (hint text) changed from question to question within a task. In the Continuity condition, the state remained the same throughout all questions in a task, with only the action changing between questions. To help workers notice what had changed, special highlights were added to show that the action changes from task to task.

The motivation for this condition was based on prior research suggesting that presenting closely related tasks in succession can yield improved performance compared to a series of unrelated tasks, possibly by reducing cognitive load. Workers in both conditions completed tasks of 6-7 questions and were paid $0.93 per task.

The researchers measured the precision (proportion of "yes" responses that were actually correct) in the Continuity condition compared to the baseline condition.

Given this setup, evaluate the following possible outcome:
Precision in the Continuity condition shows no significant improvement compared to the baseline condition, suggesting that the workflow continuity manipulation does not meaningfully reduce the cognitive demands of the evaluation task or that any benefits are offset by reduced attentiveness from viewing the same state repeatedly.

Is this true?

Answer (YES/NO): NO